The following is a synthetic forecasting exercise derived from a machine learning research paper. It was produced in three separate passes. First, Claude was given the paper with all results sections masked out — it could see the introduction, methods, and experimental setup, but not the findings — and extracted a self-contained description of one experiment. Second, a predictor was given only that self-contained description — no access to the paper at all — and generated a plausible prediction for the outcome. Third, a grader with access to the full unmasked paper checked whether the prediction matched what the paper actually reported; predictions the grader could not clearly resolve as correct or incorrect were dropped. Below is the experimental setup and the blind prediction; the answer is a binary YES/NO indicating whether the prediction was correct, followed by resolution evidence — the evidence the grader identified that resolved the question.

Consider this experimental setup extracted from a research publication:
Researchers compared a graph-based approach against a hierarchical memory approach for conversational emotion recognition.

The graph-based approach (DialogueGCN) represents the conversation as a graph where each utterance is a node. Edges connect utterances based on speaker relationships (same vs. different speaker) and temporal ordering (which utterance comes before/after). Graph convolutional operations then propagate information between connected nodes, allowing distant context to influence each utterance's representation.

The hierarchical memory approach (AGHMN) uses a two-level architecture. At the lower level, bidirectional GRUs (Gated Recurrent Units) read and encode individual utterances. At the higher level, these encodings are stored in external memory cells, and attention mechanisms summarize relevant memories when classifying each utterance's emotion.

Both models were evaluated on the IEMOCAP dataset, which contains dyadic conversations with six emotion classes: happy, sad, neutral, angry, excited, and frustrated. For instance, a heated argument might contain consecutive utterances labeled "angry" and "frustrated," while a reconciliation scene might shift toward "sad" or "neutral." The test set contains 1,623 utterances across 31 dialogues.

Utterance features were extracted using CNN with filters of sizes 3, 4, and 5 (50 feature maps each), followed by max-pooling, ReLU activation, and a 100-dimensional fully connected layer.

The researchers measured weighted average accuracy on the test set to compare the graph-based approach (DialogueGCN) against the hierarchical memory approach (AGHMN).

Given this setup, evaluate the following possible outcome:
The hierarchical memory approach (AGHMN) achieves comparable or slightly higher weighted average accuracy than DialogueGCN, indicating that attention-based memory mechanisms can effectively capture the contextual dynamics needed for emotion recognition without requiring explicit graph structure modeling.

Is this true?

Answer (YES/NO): NO